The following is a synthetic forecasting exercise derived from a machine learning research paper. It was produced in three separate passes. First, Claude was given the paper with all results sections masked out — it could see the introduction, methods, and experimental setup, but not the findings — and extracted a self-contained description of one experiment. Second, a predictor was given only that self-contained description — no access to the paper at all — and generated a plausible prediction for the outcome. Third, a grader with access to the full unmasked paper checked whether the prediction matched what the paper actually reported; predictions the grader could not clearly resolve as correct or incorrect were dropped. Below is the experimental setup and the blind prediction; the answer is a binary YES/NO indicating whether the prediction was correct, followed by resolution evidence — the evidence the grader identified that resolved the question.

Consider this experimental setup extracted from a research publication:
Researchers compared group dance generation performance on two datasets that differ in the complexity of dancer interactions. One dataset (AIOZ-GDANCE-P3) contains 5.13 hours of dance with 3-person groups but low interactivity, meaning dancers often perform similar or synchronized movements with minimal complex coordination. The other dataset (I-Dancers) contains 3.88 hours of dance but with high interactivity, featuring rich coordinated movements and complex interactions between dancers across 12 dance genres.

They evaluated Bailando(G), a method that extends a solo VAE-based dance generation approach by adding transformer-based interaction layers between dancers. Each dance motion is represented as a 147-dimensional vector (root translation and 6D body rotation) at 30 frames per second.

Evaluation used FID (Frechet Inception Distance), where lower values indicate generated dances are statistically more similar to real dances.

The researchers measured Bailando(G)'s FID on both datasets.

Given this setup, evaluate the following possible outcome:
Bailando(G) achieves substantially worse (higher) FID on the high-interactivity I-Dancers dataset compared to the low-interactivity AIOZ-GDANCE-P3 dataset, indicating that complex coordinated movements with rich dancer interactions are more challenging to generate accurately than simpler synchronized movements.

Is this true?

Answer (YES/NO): NO